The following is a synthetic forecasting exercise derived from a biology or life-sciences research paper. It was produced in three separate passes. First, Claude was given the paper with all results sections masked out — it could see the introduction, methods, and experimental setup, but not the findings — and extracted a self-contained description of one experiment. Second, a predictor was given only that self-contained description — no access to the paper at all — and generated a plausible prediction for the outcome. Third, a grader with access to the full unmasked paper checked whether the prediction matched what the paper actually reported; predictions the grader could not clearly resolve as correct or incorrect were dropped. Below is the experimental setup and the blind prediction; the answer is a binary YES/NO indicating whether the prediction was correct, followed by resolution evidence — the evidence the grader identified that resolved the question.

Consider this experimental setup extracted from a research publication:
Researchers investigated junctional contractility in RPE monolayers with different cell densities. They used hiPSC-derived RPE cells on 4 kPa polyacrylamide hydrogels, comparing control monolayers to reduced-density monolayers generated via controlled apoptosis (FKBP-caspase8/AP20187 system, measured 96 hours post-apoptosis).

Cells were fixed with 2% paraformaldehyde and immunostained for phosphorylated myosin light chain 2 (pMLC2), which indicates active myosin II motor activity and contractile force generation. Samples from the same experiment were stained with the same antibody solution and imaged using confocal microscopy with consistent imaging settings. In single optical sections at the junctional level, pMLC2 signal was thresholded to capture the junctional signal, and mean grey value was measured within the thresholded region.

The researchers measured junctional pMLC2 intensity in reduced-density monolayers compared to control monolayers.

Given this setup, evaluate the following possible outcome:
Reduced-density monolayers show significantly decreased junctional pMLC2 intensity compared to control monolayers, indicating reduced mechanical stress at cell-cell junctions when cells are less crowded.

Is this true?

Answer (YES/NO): NO